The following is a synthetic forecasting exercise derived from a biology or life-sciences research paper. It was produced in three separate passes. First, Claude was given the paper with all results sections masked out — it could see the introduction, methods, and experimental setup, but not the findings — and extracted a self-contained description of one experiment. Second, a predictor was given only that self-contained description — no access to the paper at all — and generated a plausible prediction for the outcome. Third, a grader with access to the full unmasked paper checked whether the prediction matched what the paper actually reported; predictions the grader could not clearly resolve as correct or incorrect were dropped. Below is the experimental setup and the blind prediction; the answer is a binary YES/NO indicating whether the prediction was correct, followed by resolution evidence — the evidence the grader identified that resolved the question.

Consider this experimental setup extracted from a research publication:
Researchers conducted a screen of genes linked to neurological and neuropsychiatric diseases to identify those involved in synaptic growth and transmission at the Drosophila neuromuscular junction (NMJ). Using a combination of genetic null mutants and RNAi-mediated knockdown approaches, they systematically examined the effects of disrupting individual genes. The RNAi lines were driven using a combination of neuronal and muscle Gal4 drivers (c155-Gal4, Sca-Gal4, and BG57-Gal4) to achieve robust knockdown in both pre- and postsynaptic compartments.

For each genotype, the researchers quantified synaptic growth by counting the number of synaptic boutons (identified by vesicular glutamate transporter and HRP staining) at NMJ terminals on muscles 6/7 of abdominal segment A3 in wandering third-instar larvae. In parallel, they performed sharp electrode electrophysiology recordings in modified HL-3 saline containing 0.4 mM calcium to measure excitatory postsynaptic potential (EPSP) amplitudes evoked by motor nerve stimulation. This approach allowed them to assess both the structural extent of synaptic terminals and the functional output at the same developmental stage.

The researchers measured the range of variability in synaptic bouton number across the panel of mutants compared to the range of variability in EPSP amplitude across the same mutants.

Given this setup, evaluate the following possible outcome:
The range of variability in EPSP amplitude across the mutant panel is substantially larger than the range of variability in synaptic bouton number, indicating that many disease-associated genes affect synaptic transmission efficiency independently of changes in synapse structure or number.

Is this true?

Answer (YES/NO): NO